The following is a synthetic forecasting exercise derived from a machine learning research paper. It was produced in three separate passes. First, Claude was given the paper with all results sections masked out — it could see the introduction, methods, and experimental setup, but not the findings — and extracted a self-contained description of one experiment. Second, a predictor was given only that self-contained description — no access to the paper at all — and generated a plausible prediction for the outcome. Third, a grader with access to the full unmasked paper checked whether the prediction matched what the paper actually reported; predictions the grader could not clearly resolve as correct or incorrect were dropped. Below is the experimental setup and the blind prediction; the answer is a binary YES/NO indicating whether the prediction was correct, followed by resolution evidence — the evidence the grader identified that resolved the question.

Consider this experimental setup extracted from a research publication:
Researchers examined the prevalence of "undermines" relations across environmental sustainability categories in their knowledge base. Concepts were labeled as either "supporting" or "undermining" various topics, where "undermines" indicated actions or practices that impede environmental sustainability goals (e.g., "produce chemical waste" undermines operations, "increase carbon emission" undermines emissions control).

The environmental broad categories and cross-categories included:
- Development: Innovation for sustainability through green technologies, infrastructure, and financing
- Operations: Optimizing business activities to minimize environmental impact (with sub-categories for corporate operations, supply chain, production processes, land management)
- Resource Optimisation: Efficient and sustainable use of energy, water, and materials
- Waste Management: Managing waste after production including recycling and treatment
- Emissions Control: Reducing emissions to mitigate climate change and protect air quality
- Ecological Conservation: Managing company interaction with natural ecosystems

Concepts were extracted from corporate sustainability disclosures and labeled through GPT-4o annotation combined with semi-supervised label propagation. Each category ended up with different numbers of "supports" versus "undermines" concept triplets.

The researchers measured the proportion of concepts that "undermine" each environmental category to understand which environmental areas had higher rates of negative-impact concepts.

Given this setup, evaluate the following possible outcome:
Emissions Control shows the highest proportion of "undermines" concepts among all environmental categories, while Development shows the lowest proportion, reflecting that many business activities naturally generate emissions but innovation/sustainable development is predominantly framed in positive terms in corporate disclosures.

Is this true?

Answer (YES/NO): YES